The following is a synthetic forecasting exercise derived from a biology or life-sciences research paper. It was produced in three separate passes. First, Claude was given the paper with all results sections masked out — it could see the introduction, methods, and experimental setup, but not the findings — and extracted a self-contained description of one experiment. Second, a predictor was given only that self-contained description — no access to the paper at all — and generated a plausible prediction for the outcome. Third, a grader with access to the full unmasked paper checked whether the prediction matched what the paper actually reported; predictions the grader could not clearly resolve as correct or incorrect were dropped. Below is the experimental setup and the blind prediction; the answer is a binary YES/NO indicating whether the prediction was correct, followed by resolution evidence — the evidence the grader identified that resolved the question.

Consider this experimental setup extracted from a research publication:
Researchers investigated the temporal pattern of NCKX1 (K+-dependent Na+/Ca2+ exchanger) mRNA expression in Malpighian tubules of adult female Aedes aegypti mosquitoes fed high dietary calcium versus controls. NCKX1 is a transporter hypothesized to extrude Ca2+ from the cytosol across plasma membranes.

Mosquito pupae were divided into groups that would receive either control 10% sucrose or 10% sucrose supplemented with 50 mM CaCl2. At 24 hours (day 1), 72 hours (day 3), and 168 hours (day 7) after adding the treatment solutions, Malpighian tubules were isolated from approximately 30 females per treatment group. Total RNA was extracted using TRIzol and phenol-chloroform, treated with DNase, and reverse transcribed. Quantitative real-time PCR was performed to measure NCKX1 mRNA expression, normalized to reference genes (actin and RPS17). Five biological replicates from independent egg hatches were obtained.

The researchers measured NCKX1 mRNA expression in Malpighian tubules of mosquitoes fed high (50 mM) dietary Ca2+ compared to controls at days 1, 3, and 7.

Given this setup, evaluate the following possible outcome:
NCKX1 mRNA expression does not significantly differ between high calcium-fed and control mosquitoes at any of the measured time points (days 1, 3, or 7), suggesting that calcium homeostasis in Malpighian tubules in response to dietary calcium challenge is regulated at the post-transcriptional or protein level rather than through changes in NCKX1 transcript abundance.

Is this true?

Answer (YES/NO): NO